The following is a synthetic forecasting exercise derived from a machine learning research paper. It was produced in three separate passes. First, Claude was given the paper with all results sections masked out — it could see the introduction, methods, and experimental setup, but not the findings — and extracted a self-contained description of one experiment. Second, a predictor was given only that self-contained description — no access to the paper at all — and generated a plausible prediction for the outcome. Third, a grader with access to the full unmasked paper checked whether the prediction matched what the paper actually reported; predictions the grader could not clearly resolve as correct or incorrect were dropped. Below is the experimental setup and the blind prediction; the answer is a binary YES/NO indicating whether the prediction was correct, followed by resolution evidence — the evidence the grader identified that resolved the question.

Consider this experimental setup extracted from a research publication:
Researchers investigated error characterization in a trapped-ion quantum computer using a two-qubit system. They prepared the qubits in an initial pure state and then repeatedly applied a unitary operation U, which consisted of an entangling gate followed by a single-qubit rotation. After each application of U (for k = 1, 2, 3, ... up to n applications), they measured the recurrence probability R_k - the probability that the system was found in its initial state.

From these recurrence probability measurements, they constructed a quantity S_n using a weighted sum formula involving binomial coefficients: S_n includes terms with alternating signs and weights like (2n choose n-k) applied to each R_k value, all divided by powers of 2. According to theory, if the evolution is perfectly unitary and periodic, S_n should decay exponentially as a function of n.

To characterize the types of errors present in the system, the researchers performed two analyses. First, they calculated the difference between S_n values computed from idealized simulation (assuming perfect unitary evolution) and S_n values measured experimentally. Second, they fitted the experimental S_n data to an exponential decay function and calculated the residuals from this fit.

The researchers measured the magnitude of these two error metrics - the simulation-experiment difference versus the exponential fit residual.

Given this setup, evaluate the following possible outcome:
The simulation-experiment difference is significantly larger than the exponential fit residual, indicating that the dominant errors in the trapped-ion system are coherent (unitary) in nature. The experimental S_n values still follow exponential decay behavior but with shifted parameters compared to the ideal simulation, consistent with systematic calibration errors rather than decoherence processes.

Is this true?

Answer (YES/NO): YES